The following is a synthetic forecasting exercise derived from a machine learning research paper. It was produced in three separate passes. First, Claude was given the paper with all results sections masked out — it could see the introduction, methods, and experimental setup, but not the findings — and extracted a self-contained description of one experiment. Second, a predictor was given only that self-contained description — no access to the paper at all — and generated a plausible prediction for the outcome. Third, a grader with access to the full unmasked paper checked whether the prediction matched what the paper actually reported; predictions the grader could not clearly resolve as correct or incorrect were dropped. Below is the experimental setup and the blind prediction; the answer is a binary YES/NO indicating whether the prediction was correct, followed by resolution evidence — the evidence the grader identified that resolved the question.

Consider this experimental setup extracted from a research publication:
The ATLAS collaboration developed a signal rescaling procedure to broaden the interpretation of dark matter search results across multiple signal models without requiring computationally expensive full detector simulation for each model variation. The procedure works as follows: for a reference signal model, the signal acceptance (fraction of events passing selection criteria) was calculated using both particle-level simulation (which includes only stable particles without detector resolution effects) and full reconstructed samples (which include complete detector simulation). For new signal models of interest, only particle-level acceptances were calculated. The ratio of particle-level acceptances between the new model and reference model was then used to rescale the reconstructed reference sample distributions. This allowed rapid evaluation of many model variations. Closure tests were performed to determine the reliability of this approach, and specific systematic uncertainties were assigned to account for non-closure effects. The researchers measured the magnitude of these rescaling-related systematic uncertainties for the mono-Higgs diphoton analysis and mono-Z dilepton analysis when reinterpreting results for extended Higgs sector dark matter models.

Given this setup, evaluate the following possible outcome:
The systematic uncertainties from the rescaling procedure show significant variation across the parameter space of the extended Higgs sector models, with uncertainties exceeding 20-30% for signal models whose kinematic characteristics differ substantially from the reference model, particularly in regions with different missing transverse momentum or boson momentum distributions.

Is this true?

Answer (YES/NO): NO